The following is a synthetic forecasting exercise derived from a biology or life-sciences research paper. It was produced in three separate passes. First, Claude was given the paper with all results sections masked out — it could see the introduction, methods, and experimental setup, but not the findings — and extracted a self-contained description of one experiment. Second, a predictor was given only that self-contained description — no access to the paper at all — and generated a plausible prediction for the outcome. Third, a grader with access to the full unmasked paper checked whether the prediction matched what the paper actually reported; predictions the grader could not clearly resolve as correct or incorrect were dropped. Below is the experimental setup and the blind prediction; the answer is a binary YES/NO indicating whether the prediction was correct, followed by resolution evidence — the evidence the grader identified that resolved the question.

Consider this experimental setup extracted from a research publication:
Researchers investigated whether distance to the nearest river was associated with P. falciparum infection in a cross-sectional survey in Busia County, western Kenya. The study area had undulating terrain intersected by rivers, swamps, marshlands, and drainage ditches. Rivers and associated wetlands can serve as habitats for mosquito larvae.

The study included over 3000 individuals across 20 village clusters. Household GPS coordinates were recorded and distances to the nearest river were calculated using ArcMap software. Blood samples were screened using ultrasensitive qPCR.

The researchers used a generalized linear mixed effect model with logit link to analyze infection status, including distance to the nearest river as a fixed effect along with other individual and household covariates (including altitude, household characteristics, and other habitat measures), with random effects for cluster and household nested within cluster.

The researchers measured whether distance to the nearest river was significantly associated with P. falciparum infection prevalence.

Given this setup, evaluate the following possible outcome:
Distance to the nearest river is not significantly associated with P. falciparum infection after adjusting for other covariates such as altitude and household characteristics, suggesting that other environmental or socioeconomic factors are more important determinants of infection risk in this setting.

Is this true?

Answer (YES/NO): YES